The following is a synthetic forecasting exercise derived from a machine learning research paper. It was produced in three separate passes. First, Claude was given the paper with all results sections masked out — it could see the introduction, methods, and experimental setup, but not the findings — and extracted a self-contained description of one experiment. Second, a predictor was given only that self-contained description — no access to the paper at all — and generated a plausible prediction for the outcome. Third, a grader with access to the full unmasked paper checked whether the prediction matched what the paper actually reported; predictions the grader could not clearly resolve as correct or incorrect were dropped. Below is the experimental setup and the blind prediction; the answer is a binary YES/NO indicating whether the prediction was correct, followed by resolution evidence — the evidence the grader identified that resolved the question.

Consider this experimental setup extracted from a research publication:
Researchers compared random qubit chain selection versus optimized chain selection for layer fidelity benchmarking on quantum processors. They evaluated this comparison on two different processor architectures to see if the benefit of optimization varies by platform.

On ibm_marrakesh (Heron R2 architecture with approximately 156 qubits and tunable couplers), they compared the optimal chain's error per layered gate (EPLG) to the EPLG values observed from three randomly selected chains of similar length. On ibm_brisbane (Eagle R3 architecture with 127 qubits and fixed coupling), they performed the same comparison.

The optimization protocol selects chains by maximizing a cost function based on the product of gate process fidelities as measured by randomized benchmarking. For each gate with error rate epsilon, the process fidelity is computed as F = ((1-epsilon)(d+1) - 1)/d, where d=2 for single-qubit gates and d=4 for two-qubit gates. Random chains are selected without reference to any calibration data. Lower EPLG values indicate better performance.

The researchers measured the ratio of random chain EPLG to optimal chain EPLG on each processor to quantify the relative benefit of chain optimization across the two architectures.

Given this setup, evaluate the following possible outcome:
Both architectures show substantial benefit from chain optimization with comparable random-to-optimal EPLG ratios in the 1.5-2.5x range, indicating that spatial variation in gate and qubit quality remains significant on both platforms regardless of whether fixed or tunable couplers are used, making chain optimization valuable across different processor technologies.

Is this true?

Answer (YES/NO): NO